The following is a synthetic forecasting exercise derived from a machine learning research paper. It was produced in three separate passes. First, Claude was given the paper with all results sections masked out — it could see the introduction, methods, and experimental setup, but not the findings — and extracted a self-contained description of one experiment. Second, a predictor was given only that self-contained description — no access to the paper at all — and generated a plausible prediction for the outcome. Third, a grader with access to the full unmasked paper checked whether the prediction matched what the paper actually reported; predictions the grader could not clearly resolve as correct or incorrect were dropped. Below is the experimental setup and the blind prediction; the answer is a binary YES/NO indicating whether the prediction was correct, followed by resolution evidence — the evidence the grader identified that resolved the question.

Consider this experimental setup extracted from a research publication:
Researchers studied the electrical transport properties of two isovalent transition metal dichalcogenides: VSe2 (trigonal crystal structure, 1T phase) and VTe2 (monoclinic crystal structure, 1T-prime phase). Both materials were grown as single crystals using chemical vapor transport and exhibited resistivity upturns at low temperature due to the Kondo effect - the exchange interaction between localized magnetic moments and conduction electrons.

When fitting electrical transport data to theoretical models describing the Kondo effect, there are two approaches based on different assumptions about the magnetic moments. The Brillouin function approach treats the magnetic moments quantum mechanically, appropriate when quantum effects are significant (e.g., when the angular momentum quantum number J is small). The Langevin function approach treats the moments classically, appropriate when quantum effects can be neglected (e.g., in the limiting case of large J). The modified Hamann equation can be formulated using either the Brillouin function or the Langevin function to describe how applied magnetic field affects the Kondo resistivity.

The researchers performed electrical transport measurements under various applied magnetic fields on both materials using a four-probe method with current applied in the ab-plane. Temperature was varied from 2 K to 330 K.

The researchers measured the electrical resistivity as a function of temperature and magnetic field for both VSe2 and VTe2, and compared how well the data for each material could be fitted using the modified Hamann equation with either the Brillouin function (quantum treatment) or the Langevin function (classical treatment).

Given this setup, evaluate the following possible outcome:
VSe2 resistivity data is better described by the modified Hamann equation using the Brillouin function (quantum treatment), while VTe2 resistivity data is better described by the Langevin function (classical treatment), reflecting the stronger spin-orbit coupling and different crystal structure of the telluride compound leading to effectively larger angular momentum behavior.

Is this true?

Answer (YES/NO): YES